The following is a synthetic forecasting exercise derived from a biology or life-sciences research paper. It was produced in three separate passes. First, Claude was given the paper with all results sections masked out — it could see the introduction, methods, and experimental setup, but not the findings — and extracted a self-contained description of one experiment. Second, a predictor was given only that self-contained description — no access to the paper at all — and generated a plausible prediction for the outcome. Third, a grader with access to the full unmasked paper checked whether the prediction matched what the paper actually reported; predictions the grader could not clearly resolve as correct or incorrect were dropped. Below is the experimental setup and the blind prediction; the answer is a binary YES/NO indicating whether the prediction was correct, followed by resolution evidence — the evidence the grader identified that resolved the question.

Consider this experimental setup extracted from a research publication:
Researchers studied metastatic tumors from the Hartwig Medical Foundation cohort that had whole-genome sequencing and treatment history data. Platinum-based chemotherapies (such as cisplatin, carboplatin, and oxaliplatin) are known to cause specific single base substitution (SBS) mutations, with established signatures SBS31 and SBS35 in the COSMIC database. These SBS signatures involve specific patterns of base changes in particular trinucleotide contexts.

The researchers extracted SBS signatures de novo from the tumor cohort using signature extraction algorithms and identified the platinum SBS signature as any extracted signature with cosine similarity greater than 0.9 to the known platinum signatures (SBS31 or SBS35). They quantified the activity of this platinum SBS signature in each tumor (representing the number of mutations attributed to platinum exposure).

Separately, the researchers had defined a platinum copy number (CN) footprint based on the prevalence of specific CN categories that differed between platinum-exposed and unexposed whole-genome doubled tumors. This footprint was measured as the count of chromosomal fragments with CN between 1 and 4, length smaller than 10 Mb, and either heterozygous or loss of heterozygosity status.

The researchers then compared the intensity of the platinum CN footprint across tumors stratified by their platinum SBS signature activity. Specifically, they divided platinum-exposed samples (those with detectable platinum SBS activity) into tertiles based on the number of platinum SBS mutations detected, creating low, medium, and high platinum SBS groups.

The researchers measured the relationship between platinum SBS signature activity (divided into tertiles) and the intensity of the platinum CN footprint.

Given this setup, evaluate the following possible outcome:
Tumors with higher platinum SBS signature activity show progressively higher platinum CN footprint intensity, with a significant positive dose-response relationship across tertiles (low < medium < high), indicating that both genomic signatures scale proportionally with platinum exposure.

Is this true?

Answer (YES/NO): NO